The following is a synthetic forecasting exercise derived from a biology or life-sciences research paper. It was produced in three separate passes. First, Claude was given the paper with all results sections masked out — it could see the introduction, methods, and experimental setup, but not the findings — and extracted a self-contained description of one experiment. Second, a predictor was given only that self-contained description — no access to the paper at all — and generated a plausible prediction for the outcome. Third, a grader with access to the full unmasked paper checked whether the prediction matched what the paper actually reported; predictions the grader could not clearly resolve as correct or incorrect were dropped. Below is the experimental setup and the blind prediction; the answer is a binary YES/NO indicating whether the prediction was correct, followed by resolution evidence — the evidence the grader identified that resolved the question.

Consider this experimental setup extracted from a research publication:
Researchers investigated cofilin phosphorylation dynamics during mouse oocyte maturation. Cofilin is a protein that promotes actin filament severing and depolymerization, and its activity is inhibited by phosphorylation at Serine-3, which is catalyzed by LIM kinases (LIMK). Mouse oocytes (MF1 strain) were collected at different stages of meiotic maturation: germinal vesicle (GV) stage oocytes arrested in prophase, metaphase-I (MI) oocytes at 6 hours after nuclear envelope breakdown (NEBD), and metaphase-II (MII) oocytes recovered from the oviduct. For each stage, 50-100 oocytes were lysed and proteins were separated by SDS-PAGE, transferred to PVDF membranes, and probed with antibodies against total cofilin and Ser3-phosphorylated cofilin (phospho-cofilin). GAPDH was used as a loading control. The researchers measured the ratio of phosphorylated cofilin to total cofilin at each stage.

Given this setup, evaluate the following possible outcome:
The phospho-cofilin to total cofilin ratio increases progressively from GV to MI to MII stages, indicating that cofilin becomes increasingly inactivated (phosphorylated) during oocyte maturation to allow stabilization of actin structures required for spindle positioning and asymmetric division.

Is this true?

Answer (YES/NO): NO